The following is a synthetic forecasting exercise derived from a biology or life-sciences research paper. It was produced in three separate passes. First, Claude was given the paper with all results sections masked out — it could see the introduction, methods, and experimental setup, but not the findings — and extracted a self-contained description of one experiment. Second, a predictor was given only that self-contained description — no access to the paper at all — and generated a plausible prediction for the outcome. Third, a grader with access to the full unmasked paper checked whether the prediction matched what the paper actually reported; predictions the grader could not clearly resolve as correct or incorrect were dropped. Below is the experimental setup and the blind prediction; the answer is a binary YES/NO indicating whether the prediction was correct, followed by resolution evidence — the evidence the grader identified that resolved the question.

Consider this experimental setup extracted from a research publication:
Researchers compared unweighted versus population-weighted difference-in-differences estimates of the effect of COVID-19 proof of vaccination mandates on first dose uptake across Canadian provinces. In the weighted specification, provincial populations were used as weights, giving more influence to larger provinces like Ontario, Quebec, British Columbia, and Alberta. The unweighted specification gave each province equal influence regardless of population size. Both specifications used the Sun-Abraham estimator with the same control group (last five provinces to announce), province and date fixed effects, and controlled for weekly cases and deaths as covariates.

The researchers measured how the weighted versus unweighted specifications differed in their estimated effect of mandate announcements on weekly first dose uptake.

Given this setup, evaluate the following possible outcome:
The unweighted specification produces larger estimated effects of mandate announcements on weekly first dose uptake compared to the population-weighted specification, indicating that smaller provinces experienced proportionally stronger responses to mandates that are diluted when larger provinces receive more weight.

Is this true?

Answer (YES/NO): YES